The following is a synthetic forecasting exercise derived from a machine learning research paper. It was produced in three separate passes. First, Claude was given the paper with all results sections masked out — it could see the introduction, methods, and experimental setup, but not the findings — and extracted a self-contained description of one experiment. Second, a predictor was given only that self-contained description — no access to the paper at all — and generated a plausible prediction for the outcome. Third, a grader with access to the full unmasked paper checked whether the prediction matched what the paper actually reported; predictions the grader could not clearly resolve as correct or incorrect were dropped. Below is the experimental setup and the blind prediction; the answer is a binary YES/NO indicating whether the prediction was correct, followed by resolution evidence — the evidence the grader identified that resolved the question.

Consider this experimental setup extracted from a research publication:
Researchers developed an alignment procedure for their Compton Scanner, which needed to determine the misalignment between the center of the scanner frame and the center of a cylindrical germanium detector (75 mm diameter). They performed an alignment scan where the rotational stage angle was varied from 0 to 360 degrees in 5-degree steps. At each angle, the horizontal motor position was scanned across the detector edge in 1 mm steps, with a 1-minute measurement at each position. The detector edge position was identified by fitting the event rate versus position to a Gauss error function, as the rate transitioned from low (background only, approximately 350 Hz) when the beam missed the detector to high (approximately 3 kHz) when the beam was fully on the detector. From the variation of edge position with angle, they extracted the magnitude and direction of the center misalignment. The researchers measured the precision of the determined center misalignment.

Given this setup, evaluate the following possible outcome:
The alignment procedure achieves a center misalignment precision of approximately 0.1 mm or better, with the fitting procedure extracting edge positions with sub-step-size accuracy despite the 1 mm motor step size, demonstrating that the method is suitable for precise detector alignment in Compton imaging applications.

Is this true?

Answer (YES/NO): YES